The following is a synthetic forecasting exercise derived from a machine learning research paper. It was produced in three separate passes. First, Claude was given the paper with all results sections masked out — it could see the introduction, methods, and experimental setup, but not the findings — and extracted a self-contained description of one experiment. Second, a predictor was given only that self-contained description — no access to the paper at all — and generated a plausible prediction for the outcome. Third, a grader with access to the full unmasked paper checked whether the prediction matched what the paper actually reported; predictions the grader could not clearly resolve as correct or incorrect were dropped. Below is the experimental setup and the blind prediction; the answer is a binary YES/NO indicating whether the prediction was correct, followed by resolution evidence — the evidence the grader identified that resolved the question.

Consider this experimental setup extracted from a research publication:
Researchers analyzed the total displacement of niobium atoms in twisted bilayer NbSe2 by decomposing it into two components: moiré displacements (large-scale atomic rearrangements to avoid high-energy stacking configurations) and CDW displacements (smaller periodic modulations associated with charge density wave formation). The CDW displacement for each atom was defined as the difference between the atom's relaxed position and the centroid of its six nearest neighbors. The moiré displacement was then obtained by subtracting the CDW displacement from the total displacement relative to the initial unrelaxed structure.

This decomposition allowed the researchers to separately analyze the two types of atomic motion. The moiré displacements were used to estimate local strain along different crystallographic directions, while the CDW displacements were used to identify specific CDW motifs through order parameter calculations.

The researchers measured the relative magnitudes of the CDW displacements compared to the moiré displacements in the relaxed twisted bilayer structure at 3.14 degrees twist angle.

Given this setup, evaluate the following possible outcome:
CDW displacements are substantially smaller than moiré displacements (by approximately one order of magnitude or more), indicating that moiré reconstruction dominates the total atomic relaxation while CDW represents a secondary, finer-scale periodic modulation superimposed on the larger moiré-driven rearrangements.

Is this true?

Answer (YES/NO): YES